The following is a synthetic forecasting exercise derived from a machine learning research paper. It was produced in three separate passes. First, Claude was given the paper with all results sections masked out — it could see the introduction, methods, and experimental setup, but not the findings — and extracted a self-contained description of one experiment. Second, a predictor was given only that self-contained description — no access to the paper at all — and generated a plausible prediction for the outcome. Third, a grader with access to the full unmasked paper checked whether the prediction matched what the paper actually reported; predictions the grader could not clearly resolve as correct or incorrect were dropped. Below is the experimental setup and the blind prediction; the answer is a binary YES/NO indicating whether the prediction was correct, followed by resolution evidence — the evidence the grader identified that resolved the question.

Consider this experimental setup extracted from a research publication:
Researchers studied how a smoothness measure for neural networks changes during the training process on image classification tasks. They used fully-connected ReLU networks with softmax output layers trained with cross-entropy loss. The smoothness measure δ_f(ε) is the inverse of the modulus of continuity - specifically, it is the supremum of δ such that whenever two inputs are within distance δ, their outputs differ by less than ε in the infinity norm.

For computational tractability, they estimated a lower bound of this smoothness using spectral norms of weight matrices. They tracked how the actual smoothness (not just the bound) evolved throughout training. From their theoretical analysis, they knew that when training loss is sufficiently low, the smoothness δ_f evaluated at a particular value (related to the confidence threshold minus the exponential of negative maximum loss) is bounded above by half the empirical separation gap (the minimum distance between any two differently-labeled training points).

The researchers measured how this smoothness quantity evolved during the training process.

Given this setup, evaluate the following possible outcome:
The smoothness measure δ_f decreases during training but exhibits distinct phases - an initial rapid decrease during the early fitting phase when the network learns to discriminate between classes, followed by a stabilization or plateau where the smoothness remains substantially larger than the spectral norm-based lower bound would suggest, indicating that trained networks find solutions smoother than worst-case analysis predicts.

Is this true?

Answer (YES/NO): NO